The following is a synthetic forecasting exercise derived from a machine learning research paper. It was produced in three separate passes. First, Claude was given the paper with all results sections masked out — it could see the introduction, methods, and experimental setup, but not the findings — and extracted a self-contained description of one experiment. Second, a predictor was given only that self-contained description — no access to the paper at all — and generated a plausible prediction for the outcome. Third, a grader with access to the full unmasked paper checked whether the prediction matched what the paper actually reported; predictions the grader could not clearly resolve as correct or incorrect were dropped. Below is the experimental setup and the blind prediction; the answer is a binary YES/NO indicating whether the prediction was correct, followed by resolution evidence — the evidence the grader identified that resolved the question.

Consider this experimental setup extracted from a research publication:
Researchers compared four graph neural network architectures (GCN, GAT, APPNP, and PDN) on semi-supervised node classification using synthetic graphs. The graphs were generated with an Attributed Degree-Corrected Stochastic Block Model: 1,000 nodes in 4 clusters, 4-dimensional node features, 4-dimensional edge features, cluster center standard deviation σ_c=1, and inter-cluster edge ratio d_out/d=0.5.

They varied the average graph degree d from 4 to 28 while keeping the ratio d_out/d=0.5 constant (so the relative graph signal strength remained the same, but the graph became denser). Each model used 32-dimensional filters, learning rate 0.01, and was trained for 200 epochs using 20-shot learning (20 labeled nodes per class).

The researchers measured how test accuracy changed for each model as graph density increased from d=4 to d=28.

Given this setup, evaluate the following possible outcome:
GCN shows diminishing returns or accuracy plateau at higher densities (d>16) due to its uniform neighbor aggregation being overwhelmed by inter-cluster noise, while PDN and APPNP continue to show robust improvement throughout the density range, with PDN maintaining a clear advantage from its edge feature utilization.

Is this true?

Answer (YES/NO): NO